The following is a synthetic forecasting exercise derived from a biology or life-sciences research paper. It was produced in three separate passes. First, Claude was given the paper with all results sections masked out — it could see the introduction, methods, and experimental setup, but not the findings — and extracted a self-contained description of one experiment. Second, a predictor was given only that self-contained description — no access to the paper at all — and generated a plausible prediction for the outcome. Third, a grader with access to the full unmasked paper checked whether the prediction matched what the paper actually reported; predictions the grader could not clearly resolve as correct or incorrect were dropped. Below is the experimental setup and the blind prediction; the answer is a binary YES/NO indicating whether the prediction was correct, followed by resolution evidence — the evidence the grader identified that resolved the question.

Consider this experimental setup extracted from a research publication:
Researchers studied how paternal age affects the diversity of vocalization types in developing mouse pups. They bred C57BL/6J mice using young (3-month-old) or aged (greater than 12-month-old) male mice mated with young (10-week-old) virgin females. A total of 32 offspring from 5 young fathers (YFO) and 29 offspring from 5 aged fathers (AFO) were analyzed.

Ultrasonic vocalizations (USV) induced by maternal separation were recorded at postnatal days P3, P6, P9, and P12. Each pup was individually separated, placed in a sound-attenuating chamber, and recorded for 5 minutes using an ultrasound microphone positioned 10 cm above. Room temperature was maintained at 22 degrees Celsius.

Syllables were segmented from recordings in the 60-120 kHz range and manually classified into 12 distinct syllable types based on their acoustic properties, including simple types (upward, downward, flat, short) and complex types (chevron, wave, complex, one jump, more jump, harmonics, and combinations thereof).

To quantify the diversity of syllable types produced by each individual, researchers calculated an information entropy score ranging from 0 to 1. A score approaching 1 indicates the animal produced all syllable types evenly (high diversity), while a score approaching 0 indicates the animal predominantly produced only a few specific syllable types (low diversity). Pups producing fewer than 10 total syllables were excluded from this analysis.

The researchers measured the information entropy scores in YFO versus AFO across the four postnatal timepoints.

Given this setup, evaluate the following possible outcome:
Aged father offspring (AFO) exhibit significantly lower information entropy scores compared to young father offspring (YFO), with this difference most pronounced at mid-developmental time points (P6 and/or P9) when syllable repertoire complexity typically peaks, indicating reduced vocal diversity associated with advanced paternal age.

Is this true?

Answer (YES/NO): NO